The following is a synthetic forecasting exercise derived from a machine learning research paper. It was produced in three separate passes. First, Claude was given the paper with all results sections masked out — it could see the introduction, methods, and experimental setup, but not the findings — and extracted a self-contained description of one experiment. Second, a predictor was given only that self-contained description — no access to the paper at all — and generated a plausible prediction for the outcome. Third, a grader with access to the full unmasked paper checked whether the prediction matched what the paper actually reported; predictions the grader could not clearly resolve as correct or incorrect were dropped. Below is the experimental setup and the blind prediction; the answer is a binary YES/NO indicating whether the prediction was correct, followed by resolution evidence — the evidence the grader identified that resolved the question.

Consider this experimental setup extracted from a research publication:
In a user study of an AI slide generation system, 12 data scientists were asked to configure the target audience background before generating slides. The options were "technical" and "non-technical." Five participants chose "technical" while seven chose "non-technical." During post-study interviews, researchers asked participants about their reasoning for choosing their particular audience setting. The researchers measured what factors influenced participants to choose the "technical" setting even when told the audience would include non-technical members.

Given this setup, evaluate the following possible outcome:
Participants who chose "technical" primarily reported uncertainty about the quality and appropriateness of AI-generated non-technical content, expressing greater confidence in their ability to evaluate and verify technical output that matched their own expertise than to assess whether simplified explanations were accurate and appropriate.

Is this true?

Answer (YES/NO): NO